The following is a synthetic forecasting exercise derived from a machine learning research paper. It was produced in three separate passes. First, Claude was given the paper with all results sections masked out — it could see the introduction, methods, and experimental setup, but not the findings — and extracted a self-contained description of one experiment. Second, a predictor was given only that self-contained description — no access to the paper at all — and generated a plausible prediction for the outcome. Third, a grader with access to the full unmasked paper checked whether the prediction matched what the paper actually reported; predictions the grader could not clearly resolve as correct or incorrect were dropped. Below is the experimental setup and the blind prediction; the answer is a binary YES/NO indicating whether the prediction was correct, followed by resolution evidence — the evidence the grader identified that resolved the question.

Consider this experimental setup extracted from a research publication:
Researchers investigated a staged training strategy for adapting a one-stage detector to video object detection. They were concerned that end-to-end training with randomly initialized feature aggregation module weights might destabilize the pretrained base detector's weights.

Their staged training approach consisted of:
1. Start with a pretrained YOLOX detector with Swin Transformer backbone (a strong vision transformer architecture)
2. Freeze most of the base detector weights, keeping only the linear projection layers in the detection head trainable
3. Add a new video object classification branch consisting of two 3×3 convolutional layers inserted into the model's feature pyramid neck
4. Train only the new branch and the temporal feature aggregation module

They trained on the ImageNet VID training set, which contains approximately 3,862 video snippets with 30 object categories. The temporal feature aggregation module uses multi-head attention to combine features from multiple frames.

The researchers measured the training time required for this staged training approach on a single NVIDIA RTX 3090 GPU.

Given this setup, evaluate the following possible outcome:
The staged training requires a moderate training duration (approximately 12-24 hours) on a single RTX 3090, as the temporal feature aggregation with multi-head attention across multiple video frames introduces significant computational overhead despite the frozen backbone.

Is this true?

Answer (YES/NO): YES